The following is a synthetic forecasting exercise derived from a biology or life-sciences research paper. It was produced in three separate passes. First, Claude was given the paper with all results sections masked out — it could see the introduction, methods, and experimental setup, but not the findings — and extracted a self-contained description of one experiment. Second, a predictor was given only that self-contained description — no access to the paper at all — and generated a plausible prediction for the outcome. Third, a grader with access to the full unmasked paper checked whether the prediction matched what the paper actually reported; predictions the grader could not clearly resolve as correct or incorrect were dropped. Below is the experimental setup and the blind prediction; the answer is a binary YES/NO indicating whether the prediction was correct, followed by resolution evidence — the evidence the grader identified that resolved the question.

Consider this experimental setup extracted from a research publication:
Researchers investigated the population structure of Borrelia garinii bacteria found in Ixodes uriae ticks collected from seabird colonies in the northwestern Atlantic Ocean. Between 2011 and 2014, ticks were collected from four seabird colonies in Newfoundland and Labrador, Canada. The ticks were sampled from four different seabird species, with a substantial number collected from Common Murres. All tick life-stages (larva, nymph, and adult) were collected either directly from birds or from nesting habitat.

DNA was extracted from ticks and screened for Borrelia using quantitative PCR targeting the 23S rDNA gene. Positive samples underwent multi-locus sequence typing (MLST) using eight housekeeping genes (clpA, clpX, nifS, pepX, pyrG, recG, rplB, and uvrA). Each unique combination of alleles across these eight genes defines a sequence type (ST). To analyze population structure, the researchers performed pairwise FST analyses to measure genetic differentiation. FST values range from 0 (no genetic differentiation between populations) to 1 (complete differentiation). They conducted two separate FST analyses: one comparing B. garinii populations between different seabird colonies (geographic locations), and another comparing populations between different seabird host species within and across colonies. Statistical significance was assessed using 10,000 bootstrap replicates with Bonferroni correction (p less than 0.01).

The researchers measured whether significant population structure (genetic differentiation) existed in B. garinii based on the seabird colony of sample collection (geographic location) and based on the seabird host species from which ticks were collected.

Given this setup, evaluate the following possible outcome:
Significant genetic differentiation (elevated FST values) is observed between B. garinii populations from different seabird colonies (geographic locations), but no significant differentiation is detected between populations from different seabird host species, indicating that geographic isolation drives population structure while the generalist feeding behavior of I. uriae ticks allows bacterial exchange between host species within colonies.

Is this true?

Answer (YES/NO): NO